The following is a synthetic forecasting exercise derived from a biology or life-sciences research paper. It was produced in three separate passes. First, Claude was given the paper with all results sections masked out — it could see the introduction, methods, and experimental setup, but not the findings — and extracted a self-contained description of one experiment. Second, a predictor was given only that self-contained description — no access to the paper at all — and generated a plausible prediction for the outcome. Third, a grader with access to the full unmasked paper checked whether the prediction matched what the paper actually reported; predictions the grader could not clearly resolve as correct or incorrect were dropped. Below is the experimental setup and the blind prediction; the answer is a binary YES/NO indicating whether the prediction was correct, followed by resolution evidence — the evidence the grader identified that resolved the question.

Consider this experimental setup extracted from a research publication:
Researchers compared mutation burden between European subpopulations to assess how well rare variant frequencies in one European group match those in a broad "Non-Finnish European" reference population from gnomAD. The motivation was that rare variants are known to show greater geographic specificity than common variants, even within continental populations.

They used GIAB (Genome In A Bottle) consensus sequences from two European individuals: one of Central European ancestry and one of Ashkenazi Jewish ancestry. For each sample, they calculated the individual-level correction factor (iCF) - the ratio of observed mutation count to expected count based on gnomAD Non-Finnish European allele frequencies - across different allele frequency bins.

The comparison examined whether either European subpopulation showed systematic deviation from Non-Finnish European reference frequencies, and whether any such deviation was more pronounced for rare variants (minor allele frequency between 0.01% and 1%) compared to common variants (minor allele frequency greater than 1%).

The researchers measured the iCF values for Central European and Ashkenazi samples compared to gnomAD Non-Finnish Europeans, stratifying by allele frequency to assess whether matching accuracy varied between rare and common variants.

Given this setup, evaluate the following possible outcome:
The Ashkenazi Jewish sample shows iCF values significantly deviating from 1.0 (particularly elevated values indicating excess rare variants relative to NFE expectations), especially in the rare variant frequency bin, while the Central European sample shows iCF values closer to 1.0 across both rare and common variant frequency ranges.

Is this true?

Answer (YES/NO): NO